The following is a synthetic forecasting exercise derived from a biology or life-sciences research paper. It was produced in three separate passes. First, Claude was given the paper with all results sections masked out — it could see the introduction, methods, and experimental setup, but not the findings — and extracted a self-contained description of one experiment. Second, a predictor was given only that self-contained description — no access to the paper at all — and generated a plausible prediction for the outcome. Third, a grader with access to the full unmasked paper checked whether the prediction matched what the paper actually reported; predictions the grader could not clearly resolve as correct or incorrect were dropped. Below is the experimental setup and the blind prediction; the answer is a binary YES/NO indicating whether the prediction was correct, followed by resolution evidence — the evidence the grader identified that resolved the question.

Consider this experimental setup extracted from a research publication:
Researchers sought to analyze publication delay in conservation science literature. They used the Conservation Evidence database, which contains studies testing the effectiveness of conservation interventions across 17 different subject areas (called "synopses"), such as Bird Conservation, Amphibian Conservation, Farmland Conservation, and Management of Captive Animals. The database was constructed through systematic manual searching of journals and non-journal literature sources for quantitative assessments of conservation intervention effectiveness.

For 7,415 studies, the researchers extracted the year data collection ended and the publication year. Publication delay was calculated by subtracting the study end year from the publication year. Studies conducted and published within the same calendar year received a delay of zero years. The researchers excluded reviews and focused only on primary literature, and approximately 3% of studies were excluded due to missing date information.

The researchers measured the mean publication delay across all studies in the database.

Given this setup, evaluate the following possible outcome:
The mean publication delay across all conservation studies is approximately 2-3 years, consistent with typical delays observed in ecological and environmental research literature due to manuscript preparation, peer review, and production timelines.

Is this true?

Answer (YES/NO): NO